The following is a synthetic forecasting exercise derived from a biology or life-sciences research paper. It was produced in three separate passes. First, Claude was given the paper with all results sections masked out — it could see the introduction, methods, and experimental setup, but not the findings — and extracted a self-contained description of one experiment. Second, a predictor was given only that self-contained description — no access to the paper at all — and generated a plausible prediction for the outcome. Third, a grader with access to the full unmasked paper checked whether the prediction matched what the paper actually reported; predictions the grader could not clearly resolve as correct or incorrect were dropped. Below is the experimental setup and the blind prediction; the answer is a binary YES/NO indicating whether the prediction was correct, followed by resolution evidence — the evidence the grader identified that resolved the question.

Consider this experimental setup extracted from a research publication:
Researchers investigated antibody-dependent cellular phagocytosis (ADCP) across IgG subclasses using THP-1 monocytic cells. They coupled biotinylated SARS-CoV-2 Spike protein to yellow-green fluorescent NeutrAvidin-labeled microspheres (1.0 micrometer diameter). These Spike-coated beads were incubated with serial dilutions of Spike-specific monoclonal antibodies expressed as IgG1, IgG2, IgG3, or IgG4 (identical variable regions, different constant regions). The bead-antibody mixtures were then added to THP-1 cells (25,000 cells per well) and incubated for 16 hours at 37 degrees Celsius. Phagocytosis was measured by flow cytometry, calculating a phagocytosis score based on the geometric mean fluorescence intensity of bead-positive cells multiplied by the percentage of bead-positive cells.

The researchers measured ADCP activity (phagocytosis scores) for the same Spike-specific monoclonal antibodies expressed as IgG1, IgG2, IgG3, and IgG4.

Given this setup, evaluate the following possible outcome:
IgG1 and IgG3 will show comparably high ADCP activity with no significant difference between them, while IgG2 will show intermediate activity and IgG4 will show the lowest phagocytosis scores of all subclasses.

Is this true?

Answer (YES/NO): NO